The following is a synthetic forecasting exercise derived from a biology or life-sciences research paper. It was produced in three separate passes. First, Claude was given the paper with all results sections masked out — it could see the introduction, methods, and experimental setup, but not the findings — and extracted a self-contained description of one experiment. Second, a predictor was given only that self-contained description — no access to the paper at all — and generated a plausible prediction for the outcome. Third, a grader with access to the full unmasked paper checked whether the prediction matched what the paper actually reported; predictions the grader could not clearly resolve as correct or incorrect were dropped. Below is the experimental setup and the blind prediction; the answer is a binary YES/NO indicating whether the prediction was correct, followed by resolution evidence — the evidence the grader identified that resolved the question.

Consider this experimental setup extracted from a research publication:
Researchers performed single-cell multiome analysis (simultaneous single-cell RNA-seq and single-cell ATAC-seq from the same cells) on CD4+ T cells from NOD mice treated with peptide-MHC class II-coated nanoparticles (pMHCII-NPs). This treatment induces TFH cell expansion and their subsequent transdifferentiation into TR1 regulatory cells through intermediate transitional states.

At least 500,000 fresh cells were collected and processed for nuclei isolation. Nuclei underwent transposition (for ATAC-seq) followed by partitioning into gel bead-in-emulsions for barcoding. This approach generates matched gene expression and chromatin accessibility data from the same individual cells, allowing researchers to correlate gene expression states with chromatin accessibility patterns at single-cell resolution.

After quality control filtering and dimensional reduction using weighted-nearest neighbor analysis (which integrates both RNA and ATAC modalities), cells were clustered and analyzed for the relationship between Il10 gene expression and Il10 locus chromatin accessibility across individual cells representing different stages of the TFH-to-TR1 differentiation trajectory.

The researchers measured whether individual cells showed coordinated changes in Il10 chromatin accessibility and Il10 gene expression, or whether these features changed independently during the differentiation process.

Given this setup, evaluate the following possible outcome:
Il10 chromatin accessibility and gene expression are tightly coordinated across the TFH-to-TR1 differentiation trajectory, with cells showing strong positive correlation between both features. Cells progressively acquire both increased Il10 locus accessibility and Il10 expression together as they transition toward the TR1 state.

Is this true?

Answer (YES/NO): NO